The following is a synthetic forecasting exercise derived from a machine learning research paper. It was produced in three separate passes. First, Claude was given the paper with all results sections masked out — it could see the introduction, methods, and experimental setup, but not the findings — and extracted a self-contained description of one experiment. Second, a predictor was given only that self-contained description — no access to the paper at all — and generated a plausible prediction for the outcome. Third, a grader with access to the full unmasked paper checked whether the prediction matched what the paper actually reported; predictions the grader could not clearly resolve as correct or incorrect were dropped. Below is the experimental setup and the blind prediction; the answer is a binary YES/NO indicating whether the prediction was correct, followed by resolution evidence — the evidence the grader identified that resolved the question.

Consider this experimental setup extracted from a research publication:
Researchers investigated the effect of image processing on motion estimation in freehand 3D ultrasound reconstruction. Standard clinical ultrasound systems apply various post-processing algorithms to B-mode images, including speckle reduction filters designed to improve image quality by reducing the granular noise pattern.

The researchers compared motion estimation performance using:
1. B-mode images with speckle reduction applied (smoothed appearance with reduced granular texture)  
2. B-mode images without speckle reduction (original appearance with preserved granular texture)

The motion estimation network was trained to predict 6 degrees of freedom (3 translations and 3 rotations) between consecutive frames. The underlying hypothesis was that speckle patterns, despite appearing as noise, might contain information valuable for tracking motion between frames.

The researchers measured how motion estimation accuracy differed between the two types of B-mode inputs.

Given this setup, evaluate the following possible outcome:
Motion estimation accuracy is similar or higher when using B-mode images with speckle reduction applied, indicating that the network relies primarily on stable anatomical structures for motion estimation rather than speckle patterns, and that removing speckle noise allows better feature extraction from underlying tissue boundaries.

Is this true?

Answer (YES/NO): NO